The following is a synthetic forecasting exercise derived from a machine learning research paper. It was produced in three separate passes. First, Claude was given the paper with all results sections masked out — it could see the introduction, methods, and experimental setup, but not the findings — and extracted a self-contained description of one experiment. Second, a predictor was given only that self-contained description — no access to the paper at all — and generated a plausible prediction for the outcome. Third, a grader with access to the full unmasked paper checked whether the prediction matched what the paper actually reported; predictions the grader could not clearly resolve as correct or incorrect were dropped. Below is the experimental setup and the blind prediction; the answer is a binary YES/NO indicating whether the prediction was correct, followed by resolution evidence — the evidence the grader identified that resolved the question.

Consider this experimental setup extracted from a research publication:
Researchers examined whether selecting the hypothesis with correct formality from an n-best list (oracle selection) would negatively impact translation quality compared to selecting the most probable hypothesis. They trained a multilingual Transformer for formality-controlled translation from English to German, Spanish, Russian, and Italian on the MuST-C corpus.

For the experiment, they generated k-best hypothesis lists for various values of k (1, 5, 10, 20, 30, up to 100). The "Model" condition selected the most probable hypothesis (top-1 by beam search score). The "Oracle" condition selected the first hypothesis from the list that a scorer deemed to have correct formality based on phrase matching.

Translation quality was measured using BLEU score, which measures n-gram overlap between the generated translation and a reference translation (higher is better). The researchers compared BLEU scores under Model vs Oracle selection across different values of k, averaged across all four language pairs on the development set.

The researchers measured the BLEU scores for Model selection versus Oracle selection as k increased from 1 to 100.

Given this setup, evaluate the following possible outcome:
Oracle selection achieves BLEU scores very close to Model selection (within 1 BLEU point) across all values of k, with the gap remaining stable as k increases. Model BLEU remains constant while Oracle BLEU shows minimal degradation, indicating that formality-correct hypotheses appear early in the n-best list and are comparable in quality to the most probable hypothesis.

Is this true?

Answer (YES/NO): NO